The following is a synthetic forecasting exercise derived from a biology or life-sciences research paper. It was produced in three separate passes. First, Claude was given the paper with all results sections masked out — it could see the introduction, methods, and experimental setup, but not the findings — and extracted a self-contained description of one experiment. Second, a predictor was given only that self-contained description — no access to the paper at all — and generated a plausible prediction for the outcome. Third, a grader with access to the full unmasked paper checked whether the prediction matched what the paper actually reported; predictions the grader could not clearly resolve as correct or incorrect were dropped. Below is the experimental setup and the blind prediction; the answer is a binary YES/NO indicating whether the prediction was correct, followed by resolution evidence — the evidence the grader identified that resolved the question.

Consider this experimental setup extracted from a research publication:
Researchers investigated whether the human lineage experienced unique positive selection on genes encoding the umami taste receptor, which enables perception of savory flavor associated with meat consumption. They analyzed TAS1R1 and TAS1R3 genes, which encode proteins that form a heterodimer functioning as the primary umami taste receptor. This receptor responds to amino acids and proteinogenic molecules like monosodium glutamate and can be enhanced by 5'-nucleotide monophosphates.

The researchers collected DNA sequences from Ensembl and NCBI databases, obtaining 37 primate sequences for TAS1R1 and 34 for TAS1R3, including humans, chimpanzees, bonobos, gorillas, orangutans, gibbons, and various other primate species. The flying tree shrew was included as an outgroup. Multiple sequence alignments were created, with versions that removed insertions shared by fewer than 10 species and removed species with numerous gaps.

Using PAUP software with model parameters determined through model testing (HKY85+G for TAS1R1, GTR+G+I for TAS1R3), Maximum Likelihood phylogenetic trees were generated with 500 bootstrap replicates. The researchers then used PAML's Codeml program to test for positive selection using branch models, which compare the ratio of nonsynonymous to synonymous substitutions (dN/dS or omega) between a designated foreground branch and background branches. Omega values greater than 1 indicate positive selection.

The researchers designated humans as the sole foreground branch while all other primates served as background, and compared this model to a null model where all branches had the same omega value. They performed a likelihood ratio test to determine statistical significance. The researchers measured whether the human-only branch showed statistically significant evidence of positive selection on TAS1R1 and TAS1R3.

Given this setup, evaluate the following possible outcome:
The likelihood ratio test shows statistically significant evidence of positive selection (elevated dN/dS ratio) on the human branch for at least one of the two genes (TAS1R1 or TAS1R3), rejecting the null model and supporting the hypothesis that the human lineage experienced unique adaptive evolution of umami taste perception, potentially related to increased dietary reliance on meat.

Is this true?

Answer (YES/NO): NO